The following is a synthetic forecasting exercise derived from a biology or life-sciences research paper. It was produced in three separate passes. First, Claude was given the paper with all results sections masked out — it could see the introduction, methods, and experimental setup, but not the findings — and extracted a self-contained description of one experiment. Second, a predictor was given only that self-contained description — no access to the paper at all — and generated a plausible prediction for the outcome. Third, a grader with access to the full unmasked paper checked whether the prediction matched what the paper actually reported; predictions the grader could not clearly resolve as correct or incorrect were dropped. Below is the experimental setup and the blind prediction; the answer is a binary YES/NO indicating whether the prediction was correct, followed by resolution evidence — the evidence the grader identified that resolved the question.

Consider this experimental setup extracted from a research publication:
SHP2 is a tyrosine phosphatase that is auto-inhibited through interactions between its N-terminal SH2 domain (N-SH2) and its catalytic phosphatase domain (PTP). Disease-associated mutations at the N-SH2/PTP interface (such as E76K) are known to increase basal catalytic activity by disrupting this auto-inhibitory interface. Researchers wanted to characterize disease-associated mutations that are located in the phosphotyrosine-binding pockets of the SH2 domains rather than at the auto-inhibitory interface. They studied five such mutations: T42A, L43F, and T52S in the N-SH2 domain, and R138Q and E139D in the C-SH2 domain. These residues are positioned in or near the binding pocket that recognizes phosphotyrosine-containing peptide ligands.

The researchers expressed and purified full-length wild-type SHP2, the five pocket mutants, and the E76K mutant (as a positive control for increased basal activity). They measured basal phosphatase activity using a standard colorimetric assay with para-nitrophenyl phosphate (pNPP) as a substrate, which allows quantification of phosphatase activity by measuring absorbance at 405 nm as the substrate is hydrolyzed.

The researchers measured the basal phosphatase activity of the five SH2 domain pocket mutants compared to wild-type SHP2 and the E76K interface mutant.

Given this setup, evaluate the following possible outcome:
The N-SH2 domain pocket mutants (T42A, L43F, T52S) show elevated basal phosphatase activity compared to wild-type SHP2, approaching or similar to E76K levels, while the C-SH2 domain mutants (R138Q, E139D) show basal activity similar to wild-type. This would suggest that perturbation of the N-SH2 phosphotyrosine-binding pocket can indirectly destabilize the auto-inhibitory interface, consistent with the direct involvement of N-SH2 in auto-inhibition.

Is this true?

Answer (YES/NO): NO